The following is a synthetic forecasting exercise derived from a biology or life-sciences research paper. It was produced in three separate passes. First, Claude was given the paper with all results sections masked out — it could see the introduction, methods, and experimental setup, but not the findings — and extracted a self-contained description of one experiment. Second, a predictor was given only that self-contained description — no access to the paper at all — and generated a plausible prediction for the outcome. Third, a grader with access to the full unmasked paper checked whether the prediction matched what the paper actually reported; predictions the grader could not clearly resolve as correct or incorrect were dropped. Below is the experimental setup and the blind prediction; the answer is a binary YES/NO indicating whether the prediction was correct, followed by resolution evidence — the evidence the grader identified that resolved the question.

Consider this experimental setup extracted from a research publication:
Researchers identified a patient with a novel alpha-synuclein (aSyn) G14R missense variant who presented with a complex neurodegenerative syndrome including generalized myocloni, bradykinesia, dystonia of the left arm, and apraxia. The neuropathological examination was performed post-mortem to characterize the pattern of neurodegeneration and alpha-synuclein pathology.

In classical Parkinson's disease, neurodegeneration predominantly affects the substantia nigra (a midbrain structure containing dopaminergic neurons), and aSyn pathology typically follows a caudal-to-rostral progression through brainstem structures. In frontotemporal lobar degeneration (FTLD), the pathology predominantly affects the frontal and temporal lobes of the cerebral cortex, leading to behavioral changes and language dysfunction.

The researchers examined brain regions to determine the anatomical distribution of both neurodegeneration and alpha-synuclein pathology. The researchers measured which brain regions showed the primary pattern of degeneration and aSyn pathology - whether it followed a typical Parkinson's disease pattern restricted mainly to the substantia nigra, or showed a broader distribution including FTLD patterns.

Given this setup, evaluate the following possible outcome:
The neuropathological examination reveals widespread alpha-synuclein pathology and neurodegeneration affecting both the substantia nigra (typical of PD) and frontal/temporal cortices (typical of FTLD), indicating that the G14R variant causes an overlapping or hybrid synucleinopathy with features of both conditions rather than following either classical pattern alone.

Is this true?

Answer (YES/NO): YES